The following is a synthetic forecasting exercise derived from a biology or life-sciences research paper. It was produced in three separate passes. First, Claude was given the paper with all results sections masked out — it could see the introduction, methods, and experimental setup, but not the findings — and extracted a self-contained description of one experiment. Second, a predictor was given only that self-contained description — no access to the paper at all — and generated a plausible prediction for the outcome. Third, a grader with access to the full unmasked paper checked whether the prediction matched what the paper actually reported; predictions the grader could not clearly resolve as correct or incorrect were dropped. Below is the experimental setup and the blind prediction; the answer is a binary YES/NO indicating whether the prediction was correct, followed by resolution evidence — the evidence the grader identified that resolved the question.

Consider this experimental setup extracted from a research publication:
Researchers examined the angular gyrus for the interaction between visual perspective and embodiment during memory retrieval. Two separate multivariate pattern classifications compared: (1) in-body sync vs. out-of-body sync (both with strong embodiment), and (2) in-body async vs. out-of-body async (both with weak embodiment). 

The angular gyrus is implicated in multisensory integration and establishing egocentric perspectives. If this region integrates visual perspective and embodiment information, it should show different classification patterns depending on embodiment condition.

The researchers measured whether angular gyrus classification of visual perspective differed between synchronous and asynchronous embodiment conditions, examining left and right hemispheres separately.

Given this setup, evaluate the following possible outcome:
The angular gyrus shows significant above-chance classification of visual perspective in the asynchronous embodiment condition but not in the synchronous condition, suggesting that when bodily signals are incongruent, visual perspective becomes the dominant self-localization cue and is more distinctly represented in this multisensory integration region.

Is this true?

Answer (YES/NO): NO